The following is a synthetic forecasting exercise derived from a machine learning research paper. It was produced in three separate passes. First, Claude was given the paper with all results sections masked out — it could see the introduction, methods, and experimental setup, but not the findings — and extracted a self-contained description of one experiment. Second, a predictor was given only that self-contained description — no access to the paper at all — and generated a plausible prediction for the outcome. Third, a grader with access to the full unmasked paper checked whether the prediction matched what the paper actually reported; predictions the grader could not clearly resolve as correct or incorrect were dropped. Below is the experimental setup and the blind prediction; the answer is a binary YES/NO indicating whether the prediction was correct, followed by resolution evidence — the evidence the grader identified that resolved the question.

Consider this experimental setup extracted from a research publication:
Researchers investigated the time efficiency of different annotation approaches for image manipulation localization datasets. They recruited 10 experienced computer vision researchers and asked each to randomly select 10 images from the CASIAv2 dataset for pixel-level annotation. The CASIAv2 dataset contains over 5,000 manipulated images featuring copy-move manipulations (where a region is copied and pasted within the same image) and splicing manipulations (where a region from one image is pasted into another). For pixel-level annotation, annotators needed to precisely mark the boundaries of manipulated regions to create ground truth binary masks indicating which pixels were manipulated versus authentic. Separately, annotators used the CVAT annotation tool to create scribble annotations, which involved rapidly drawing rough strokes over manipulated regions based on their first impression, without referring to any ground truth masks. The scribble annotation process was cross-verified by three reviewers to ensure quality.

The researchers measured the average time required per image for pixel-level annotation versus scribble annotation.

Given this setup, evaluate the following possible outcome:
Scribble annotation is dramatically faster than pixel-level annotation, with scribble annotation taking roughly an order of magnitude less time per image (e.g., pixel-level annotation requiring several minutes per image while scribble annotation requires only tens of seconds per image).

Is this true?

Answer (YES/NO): NO